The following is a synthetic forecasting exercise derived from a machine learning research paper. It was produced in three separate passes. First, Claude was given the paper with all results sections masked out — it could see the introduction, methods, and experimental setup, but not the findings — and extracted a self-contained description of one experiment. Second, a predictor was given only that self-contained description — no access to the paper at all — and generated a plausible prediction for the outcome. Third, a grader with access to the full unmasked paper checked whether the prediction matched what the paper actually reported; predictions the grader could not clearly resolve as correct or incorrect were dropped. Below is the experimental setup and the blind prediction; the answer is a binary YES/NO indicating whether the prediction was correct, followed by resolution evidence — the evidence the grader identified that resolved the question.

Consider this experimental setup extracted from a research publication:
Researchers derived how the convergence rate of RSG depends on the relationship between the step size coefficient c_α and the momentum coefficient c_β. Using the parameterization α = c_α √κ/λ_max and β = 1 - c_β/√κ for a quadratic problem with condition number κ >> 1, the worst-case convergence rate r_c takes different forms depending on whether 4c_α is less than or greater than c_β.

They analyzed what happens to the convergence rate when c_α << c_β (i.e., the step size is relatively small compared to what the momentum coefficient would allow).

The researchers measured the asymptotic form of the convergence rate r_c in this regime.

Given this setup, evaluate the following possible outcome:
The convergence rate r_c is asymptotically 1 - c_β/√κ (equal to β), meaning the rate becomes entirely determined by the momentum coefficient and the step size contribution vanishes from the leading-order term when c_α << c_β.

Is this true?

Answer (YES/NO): NO